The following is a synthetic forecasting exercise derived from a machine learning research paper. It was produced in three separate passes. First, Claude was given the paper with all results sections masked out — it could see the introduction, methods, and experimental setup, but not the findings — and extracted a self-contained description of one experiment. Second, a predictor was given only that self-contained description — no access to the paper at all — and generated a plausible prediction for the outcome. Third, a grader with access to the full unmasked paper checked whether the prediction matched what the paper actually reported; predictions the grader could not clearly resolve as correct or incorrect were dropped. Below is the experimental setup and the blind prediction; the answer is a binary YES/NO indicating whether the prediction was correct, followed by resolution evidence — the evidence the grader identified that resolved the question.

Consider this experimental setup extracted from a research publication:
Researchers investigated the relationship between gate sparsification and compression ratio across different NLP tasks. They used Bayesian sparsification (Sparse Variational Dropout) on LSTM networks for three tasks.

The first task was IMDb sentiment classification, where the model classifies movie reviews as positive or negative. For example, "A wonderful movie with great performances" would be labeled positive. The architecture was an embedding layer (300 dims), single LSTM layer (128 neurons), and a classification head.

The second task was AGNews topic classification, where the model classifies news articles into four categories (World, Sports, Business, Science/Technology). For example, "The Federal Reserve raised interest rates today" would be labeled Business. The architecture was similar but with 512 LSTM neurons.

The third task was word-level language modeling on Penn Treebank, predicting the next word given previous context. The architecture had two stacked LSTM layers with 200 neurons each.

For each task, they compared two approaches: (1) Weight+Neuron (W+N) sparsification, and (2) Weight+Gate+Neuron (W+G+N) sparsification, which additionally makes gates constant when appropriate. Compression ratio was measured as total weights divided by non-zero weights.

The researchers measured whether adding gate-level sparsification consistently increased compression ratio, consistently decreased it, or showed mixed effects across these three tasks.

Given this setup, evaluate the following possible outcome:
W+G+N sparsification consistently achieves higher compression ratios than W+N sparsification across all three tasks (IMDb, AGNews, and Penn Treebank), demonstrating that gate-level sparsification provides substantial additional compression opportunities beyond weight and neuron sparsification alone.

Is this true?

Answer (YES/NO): NO